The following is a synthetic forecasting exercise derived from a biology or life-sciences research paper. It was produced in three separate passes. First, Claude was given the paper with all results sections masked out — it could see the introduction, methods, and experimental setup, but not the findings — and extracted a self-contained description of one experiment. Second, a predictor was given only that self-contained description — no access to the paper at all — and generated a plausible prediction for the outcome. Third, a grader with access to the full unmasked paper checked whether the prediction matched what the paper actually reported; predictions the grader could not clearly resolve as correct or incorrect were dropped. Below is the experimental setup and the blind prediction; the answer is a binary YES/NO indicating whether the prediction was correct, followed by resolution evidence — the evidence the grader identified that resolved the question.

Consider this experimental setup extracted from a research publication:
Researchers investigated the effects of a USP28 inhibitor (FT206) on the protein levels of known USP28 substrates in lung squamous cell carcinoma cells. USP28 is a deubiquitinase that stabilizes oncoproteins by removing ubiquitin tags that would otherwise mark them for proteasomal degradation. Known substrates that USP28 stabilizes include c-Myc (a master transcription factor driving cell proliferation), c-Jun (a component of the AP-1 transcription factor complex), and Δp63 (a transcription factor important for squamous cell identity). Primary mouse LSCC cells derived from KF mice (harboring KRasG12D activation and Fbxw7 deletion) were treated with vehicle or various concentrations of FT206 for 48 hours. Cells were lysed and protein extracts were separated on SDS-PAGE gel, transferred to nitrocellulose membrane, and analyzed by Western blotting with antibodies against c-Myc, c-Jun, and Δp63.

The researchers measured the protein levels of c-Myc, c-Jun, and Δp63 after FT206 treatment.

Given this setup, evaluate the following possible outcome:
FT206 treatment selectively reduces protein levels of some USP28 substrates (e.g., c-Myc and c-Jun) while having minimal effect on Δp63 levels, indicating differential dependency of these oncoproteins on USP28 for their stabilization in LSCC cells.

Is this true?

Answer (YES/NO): NO